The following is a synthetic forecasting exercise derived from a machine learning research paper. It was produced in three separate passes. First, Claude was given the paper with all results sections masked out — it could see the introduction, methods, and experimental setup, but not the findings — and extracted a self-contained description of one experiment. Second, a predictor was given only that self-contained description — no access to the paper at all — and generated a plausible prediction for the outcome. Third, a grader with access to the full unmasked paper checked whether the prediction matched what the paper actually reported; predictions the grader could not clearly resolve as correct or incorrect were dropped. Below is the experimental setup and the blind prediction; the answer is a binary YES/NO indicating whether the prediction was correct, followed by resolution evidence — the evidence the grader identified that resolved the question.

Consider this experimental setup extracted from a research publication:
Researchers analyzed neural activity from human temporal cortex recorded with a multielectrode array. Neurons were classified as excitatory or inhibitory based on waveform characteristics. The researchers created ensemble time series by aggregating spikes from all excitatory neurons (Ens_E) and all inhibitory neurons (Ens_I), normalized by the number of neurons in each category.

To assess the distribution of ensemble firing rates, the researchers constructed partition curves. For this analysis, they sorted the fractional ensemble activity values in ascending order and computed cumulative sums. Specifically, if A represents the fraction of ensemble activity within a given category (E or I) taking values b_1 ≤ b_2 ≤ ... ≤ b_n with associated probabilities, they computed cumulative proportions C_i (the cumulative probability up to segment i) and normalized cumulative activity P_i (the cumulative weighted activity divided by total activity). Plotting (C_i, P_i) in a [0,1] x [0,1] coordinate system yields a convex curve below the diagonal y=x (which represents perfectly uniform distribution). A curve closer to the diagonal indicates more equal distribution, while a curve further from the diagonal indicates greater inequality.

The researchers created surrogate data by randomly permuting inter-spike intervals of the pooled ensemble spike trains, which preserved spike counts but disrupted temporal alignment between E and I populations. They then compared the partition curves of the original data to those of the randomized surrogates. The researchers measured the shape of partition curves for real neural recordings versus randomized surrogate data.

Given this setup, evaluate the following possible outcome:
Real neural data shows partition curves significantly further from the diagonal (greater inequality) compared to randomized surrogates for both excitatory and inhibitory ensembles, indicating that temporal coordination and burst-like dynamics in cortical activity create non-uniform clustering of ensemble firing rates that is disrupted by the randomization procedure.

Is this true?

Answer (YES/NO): YES